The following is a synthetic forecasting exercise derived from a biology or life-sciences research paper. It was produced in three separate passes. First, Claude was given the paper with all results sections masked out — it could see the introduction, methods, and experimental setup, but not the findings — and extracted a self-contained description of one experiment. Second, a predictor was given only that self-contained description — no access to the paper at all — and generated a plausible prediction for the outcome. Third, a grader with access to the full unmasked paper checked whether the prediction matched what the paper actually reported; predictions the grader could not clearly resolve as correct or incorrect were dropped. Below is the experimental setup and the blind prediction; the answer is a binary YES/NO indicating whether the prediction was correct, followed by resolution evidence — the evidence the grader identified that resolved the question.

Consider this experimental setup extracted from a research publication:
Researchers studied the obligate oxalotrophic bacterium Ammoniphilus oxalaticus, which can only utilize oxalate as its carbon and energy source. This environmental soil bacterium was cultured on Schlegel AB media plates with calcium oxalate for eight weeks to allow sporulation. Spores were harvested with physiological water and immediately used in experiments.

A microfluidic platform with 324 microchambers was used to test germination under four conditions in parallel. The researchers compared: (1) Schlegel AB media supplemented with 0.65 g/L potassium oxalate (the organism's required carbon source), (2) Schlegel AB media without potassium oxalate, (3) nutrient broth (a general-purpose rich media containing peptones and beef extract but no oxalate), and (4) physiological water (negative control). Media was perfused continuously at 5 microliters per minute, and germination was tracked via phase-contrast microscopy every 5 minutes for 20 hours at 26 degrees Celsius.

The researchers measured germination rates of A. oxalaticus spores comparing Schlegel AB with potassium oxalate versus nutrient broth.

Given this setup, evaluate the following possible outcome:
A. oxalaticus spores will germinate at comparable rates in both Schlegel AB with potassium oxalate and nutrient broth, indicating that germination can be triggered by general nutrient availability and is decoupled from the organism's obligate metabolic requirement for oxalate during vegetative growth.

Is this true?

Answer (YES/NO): NO